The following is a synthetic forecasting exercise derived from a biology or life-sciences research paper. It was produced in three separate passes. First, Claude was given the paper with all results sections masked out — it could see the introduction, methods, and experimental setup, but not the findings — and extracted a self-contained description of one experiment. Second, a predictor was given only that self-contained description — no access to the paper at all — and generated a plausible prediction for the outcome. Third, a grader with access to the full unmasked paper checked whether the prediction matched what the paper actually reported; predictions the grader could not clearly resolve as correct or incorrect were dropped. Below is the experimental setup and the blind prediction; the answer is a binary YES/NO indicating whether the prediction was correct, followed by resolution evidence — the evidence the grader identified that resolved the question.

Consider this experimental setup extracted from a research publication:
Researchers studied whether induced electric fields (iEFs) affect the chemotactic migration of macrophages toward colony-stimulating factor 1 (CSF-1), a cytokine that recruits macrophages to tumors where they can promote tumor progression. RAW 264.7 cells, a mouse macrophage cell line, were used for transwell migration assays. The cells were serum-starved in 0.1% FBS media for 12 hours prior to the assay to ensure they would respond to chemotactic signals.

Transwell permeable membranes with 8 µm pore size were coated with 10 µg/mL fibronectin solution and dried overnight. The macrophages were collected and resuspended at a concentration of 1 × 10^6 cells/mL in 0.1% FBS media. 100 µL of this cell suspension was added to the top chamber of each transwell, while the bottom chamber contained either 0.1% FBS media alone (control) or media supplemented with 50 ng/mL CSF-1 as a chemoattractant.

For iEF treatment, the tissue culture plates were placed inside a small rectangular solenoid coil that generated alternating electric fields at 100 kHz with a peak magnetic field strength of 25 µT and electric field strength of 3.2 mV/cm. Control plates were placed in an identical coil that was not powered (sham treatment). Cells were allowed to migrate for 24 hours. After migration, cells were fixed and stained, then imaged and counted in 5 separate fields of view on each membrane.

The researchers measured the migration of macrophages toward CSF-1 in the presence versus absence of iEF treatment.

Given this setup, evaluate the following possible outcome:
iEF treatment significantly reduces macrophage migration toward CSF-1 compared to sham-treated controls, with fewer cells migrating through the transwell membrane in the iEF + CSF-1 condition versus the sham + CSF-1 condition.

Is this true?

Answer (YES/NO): YES